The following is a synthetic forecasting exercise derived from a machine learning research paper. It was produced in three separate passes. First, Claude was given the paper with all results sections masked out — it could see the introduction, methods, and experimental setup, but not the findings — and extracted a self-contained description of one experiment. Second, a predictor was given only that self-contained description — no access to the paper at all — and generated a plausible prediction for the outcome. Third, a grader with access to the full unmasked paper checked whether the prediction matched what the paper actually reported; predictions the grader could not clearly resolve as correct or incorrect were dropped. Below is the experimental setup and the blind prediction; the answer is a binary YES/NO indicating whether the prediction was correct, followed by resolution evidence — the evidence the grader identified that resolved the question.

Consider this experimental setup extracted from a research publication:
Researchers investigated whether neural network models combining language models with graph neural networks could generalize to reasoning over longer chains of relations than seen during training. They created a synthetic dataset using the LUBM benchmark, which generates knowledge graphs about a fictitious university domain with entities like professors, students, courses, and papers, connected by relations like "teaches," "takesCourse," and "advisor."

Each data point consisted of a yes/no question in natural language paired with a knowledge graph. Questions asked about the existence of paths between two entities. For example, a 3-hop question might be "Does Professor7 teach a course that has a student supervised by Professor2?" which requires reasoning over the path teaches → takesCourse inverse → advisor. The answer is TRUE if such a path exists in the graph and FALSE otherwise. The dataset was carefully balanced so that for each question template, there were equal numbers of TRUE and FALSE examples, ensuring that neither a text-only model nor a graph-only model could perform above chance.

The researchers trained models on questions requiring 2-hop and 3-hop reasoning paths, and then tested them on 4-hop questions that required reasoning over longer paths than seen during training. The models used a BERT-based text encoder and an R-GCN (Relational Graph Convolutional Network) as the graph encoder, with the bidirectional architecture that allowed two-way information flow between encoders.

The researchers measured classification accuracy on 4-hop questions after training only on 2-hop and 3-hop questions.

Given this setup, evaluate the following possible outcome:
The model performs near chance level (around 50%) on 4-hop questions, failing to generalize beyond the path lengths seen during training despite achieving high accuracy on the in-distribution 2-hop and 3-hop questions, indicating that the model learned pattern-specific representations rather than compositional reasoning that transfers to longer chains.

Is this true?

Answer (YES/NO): NO